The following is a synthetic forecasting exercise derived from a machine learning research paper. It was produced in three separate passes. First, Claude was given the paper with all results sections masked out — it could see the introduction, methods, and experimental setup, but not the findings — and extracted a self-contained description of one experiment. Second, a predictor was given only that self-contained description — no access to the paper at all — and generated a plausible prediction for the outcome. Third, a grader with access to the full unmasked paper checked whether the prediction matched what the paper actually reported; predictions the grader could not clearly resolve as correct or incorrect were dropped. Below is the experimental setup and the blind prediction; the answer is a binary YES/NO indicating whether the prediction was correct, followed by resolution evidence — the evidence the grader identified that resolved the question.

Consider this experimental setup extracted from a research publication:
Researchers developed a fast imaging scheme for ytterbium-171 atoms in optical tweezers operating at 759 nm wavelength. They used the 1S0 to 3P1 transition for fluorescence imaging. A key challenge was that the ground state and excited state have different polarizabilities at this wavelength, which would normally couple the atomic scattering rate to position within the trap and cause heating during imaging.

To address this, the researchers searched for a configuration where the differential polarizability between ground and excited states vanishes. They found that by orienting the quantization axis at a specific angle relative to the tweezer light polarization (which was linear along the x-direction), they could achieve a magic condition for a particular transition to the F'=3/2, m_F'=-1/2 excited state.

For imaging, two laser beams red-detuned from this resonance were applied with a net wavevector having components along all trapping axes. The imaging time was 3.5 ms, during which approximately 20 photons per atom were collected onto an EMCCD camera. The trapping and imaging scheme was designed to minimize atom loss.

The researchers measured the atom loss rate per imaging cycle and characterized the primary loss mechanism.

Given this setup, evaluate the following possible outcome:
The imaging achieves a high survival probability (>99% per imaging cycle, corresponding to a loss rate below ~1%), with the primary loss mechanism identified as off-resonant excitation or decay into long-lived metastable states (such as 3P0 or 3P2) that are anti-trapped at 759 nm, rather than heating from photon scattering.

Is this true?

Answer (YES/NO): YES